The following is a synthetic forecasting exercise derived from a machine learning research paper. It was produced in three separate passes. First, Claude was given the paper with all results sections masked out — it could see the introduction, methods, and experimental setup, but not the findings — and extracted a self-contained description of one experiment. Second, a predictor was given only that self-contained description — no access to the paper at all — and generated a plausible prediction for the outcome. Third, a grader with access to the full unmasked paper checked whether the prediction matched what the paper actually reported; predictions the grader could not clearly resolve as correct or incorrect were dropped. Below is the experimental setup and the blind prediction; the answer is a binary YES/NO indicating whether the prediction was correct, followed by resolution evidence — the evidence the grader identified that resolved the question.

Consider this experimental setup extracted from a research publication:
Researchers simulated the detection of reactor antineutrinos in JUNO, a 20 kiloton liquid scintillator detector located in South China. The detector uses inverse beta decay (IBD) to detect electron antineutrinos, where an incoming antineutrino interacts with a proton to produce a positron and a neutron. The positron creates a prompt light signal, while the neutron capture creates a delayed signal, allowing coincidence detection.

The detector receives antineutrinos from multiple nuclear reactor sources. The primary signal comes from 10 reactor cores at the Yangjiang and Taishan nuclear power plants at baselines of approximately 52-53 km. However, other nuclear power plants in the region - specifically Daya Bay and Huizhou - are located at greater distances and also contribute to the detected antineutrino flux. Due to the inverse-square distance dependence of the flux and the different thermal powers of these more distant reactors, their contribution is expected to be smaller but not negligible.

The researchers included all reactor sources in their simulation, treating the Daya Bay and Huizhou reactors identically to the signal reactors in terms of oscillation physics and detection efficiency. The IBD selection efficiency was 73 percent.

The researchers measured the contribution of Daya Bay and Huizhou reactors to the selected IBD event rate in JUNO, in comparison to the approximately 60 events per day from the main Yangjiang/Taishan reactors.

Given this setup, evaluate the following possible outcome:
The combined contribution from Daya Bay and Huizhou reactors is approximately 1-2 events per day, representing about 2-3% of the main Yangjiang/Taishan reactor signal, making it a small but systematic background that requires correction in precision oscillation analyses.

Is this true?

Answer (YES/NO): NO